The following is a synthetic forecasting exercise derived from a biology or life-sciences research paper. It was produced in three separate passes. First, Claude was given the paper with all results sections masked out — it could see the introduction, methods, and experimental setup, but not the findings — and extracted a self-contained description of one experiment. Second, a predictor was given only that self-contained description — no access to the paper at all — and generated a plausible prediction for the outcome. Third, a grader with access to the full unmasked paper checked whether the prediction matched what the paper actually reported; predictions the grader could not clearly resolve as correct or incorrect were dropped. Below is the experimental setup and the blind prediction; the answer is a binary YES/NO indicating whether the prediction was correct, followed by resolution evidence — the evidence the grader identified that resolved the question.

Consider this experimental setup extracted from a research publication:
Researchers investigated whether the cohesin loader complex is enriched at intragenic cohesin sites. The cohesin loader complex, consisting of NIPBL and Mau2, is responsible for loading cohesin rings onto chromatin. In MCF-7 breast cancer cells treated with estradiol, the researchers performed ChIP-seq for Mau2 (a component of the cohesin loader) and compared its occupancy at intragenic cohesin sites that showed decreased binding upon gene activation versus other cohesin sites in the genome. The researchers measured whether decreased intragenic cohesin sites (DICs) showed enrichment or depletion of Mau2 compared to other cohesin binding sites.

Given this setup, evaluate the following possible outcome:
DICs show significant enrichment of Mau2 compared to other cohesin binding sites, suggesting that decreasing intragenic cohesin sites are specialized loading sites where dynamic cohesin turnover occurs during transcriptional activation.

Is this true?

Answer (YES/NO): NO